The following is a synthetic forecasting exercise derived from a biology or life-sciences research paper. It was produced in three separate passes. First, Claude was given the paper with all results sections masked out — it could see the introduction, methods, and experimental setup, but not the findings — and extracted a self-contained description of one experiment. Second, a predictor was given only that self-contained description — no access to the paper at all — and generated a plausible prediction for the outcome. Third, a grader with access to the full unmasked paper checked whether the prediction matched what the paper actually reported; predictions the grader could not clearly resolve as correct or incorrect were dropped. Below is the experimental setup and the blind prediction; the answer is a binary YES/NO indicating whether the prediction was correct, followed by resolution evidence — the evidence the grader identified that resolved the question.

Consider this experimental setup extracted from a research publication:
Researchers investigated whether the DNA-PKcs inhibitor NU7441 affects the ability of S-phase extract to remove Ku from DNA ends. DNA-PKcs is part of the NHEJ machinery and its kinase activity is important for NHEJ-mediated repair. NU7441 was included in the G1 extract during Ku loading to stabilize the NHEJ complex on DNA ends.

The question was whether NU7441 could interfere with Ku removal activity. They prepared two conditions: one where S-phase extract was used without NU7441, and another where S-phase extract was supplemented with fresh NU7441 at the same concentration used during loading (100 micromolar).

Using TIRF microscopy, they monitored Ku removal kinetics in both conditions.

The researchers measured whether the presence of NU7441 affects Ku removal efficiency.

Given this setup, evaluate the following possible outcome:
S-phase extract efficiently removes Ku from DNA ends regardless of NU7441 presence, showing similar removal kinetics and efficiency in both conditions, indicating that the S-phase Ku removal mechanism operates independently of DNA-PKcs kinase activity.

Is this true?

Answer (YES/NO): YES